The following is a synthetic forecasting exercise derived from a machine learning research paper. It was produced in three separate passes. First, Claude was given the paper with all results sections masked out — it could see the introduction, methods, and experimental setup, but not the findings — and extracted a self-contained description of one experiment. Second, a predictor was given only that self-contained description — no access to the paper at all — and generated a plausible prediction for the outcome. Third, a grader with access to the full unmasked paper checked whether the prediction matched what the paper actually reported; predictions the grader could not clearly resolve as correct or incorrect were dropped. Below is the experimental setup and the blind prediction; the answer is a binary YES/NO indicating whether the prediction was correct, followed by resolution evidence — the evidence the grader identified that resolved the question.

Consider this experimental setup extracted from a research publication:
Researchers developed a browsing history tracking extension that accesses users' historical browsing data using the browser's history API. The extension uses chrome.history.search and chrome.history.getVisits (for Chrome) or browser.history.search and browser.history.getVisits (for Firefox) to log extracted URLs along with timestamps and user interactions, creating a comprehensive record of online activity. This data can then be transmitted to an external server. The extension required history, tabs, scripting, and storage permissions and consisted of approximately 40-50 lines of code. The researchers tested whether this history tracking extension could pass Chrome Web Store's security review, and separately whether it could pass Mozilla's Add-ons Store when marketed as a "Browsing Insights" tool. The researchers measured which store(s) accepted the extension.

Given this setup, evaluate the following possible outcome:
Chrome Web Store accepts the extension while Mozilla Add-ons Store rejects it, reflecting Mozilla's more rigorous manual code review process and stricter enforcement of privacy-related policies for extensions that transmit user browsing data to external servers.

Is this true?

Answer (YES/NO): NO